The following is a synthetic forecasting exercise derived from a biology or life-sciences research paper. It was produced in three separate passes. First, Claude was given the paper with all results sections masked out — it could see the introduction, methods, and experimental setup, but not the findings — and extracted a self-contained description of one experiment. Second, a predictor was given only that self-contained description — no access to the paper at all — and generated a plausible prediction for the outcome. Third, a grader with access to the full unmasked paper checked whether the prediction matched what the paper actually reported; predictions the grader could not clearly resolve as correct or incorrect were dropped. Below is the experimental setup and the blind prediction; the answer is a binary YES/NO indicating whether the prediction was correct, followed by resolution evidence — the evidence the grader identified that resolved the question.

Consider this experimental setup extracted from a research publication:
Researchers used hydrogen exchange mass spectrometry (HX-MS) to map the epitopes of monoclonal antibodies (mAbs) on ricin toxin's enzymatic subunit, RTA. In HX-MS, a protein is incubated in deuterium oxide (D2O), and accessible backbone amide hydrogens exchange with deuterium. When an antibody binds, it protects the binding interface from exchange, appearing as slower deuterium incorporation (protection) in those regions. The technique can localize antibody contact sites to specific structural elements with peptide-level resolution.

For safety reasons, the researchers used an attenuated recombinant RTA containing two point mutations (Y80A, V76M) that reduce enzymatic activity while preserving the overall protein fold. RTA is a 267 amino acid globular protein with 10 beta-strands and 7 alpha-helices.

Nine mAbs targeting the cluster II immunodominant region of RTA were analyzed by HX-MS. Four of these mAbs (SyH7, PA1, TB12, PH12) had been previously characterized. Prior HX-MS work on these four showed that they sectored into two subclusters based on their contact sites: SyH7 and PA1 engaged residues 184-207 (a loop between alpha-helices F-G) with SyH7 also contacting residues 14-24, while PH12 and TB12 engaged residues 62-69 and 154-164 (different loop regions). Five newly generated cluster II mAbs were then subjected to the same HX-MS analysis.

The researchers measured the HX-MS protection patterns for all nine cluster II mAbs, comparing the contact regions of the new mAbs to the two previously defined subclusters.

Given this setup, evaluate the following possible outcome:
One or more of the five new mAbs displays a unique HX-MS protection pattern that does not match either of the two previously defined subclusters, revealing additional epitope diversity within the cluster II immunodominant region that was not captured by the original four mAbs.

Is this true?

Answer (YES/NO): YES